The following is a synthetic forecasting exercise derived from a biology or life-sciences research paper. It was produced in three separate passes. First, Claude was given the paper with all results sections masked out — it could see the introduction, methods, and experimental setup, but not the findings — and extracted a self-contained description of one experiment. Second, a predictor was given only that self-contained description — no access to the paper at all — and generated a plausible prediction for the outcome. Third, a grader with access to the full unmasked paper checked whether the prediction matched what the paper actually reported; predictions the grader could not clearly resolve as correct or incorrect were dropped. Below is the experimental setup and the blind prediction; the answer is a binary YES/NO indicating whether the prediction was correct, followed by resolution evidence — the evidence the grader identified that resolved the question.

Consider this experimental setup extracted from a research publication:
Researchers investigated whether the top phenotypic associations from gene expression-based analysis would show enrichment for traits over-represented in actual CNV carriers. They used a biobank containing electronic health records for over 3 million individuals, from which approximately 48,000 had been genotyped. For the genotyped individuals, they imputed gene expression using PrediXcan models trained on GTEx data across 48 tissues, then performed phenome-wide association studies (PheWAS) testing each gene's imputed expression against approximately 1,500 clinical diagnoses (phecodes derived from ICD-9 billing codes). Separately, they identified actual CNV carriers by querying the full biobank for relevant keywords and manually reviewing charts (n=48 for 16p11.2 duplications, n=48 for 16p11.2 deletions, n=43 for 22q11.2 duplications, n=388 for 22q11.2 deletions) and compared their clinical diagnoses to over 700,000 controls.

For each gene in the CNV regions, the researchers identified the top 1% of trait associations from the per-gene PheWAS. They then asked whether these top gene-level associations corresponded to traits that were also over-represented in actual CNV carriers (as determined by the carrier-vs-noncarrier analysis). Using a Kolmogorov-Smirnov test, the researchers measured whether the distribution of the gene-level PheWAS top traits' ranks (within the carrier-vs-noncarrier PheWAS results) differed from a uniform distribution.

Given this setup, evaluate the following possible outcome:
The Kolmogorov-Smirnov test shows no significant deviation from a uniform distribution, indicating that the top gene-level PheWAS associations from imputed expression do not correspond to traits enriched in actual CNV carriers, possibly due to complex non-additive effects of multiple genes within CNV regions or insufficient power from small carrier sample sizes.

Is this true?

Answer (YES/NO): YES